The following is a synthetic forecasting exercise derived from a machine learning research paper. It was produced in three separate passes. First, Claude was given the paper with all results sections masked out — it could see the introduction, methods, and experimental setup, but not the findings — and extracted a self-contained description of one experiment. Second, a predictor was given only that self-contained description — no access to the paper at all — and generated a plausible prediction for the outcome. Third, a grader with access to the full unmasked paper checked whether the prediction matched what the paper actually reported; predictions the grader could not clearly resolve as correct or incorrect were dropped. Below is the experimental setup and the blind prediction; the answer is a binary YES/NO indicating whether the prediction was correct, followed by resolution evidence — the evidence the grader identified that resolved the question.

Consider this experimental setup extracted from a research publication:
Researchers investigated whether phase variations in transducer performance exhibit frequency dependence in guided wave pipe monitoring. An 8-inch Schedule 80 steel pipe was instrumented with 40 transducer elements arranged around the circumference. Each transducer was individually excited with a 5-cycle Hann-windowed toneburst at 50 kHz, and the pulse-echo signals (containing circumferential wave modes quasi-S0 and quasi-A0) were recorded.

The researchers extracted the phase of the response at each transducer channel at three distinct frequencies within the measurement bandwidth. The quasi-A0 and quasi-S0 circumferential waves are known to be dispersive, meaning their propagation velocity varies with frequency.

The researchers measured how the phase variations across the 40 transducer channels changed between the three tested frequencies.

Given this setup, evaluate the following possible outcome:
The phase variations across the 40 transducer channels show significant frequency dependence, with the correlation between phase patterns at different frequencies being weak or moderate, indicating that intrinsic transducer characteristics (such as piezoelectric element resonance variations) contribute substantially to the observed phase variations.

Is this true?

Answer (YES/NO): NO